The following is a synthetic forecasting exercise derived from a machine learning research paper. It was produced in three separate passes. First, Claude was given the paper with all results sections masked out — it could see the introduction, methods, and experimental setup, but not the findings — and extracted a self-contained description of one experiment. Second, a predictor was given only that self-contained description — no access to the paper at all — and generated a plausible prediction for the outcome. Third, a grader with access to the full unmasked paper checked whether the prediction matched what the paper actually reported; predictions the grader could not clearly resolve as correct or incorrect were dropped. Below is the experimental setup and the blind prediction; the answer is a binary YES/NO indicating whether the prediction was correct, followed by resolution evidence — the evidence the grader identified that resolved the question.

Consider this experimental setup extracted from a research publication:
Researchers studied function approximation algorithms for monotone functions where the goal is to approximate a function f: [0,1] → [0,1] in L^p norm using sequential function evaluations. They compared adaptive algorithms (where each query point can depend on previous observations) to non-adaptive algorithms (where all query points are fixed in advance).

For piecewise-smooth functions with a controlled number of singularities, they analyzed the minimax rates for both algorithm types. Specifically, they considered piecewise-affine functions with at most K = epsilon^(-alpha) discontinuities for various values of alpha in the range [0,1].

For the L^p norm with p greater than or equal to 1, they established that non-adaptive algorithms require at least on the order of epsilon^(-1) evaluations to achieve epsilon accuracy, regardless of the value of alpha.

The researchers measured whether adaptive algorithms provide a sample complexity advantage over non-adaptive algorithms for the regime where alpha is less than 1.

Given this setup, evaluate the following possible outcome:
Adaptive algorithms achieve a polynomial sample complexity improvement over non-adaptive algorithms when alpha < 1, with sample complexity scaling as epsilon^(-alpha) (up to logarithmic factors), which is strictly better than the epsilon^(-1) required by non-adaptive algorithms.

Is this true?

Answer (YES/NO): NO